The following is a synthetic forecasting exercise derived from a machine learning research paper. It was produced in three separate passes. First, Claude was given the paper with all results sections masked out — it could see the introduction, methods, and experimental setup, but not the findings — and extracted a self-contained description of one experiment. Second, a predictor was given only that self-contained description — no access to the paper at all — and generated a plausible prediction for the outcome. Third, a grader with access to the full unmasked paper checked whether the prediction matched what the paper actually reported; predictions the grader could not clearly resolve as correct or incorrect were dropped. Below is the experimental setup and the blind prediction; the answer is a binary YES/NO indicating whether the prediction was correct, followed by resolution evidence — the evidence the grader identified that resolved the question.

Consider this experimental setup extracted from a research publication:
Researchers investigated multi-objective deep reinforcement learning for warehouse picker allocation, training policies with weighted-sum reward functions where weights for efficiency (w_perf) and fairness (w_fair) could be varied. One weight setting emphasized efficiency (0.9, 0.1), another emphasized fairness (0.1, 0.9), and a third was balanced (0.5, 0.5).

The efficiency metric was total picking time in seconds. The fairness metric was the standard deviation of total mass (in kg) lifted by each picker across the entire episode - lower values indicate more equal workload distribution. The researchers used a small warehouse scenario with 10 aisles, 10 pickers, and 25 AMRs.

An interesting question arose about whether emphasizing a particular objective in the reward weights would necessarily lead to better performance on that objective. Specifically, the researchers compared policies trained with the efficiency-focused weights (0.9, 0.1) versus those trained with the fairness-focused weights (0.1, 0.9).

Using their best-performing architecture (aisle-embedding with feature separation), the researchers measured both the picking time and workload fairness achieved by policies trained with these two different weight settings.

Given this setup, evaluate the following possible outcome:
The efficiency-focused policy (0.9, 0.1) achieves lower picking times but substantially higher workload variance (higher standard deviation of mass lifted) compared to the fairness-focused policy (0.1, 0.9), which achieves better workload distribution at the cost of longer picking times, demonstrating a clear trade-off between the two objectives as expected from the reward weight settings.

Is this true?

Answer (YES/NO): NO